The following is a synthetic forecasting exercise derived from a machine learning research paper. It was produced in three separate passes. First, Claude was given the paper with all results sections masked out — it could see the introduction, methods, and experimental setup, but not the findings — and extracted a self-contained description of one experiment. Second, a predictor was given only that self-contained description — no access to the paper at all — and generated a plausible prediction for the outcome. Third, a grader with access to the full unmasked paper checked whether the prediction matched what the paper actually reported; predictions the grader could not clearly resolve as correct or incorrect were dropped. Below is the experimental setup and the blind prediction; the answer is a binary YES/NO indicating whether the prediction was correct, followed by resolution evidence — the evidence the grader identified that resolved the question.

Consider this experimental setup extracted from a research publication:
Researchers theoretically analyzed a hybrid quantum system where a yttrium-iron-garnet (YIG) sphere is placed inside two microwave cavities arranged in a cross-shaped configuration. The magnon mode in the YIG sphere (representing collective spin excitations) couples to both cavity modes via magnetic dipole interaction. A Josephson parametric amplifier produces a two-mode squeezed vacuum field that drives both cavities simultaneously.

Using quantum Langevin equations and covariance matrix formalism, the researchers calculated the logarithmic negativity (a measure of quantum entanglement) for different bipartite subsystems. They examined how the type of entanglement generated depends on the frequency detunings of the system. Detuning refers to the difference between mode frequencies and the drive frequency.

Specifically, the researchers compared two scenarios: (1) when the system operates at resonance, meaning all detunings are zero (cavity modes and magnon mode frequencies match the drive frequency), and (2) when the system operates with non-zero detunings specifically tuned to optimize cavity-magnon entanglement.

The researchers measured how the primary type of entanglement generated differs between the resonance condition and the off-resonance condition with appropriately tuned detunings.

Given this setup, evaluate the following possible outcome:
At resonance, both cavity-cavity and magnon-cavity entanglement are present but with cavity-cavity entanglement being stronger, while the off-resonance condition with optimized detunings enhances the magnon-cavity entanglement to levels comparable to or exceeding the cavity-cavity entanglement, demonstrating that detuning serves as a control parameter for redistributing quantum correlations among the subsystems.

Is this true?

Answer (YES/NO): NO